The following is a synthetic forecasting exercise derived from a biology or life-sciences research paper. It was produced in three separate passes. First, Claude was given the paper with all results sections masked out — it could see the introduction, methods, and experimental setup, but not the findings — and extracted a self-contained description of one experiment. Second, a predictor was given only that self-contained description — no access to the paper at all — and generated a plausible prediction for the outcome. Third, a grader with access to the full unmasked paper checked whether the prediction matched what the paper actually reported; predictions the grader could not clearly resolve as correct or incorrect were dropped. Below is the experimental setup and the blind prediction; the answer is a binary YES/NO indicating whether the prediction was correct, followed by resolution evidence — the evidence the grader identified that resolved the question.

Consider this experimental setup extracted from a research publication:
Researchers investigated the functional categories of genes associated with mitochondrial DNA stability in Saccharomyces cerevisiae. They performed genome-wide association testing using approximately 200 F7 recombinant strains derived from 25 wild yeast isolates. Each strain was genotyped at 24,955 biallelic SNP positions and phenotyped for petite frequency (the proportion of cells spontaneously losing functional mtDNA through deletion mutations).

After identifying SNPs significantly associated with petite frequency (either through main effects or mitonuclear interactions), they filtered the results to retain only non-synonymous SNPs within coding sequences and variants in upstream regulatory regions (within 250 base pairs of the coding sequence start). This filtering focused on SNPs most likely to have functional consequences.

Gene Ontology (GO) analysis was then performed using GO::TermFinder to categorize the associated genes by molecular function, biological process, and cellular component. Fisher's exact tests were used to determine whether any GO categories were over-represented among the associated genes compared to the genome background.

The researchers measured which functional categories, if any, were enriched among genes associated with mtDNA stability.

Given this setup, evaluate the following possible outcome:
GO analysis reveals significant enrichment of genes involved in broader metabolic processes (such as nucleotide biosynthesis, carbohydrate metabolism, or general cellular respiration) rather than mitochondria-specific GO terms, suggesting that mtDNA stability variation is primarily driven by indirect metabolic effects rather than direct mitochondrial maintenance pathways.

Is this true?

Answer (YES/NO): NO